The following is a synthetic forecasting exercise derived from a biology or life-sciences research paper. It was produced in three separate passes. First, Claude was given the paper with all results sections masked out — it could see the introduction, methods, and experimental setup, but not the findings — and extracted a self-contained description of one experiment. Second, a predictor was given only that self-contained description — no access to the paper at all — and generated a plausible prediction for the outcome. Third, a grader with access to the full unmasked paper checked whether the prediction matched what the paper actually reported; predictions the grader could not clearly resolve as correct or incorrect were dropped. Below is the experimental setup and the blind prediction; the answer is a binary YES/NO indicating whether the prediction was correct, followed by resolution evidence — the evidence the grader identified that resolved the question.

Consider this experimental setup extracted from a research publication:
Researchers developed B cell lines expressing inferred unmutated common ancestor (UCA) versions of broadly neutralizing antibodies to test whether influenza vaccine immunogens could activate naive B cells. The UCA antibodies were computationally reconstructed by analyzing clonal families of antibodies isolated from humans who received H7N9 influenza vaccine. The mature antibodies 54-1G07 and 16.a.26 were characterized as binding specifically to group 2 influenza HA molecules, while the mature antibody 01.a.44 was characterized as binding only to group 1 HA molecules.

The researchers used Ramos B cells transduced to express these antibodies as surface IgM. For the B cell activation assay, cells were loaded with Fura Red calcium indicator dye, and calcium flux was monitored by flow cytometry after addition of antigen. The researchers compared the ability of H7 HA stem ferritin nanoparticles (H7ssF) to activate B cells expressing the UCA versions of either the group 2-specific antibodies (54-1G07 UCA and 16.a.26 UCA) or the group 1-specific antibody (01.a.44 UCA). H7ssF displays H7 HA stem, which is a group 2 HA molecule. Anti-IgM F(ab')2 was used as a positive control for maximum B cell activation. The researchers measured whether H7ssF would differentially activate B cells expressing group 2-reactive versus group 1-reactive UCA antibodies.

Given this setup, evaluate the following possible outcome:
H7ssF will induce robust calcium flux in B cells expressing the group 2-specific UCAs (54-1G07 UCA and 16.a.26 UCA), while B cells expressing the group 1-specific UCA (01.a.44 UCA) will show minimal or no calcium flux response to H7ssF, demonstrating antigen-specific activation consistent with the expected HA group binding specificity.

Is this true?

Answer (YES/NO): NO